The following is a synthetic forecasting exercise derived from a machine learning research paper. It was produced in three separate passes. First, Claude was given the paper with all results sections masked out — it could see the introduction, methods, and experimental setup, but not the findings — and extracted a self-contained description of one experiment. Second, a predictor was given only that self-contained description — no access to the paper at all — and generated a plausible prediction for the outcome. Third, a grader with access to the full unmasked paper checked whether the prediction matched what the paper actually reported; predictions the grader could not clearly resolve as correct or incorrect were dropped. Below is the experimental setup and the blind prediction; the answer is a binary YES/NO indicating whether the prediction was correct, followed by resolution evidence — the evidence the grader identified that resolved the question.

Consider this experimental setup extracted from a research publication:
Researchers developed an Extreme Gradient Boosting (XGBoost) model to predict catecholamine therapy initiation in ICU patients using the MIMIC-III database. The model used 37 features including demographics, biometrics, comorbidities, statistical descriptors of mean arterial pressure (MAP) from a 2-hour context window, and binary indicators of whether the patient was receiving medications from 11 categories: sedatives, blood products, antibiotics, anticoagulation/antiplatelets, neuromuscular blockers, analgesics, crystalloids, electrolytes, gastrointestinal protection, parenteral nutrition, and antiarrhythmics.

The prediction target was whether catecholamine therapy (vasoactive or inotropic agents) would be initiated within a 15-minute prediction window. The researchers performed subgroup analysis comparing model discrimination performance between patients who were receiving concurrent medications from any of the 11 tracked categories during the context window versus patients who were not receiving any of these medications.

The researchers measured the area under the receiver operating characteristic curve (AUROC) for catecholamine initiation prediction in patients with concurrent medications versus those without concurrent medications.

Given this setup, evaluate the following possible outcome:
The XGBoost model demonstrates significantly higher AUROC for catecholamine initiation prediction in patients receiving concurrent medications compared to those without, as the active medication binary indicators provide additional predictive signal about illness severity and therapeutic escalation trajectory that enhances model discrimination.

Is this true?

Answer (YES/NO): NO